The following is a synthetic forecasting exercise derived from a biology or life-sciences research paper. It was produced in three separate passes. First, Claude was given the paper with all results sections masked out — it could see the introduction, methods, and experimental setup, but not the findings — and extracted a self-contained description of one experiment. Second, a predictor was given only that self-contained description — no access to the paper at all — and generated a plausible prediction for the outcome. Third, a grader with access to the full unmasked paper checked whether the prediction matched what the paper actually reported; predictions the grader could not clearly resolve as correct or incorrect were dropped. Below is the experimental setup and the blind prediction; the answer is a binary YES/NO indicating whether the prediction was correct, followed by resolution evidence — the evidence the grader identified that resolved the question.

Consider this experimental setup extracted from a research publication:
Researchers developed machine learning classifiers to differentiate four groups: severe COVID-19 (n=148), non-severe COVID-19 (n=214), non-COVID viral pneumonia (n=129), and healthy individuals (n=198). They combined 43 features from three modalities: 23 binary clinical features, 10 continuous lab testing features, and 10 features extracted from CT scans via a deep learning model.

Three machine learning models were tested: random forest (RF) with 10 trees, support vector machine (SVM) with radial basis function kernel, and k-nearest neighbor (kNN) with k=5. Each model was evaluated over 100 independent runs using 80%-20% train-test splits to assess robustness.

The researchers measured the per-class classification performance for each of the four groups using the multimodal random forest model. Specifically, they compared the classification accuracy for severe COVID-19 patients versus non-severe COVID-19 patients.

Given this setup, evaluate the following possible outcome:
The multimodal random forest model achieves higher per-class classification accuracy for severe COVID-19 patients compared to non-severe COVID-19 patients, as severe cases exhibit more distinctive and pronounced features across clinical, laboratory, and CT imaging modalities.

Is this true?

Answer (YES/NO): NO